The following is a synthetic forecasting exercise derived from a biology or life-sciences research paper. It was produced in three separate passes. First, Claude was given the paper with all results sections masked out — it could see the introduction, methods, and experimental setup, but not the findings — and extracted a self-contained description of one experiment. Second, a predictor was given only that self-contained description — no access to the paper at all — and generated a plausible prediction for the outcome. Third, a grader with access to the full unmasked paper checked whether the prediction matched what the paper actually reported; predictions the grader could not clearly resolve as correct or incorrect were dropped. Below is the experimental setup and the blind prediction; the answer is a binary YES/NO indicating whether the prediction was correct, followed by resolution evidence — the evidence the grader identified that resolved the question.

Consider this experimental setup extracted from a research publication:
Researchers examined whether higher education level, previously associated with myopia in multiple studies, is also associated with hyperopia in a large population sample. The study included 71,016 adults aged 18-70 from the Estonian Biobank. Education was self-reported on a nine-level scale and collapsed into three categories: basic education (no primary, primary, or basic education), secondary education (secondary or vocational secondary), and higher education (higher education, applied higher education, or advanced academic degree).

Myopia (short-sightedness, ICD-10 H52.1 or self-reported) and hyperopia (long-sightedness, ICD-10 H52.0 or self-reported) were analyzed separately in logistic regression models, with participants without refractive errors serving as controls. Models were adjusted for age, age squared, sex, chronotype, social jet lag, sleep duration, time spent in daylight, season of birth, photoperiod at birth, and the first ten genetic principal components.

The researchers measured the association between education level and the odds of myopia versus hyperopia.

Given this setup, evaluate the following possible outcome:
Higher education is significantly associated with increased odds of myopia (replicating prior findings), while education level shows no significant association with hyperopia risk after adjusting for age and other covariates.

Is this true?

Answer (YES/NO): NO